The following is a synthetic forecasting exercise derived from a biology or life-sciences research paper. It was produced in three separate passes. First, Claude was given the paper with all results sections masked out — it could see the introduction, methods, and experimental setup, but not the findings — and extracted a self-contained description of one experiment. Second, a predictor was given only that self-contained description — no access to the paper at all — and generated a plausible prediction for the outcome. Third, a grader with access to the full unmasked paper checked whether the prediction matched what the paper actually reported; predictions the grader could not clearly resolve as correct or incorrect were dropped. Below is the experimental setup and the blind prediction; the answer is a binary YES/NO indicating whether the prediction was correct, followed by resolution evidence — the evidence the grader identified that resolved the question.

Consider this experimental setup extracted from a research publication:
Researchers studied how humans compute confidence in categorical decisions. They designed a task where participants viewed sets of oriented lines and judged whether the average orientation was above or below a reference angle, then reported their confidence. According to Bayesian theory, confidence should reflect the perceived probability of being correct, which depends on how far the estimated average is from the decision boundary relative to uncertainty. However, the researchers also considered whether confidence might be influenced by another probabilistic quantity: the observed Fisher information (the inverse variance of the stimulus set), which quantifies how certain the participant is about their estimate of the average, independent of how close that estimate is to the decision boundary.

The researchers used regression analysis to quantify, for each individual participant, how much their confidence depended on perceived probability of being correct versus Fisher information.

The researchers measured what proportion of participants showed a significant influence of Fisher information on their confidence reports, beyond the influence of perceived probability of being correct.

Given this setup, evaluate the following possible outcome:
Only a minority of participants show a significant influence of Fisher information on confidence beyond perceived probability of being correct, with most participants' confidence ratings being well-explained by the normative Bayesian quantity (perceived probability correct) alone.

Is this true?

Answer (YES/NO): NO